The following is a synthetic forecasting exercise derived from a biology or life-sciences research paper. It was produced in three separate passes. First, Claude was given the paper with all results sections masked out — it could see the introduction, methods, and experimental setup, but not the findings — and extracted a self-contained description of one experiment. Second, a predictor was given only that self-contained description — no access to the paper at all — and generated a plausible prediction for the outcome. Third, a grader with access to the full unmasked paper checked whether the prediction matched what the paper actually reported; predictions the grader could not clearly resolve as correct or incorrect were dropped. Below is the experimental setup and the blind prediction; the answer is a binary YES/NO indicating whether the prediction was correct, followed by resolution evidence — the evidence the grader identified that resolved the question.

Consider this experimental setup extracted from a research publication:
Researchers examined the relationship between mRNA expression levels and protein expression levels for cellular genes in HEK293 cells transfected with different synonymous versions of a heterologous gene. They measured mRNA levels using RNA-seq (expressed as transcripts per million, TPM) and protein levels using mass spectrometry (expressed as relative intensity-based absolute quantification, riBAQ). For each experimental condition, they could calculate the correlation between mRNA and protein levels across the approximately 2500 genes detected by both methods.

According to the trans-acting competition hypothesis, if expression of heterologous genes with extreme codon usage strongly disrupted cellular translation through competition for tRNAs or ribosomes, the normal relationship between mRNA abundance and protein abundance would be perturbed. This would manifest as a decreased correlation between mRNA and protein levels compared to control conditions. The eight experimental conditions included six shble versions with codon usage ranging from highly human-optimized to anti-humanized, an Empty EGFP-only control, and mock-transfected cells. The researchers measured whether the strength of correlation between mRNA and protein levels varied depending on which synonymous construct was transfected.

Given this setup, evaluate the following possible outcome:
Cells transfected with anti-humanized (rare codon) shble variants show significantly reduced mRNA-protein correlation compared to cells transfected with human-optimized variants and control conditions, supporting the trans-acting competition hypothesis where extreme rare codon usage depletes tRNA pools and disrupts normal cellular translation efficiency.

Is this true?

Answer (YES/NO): NO